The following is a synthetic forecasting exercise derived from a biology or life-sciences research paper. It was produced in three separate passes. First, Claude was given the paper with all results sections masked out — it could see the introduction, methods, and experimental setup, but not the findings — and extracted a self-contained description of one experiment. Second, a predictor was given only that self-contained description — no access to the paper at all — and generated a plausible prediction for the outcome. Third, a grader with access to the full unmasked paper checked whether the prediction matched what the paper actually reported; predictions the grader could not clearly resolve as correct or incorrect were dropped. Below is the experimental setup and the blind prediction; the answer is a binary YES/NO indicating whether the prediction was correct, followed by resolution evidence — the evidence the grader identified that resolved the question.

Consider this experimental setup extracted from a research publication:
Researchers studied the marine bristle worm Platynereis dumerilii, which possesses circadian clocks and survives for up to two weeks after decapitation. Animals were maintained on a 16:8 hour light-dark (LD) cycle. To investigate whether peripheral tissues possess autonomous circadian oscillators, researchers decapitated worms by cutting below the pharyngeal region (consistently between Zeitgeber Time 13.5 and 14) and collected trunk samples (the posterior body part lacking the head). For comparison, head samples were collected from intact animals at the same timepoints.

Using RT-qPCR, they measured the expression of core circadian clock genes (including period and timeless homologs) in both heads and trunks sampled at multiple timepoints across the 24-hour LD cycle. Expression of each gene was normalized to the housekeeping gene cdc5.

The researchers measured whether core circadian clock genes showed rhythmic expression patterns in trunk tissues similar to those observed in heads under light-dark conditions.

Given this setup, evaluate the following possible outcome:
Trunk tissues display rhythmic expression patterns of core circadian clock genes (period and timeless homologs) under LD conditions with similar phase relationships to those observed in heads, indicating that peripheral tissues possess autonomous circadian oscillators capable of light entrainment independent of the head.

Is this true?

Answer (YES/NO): YES